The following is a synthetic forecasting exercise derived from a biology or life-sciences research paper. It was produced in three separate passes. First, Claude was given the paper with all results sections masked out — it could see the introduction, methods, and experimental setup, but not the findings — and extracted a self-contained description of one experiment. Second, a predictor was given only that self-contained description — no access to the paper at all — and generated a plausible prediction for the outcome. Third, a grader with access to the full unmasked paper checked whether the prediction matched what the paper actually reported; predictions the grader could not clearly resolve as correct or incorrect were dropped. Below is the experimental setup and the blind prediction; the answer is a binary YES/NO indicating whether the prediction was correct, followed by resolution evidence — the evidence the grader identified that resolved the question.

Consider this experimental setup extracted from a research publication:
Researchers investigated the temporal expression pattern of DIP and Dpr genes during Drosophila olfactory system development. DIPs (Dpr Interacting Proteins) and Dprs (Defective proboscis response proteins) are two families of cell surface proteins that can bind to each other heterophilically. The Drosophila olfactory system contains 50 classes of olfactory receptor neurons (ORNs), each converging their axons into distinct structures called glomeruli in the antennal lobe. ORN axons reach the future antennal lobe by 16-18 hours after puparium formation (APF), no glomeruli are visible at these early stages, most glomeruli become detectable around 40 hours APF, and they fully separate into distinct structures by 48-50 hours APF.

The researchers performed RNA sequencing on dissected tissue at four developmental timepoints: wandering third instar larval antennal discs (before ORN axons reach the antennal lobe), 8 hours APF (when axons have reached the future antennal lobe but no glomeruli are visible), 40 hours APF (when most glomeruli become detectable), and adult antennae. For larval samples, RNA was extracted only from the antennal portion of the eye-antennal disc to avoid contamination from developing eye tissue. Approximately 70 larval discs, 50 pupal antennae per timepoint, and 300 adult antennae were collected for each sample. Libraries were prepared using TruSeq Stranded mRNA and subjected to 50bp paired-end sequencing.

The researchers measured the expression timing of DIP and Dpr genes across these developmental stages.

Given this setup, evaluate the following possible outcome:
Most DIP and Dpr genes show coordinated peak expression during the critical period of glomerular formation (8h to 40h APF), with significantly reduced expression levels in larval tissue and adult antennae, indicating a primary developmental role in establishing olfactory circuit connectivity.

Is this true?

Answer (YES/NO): NO